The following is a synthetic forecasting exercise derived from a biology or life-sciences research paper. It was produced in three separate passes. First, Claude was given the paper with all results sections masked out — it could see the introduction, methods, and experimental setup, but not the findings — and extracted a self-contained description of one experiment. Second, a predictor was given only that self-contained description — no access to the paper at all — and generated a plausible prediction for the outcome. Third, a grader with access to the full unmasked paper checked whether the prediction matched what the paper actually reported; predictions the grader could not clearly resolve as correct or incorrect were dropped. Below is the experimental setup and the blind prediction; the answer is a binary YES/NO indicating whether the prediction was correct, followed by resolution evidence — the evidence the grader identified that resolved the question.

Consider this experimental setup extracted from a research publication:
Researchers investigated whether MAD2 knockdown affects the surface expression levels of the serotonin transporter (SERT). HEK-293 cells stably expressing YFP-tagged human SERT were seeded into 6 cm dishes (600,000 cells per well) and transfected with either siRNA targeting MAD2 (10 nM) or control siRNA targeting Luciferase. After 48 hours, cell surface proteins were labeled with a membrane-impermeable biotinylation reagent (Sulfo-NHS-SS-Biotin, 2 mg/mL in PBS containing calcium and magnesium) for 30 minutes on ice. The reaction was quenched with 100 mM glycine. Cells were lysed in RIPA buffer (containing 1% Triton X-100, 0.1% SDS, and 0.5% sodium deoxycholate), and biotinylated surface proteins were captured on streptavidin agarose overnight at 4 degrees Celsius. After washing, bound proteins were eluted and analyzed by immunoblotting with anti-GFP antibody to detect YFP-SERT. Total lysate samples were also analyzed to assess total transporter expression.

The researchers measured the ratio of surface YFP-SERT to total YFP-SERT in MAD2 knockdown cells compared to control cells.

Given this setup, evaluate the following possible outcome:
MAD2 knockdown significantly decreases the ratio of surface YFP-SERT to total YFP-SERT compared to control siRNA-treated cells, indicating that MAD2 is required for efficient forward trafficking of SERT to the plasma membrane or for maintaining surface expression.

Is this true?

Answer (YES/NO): NO